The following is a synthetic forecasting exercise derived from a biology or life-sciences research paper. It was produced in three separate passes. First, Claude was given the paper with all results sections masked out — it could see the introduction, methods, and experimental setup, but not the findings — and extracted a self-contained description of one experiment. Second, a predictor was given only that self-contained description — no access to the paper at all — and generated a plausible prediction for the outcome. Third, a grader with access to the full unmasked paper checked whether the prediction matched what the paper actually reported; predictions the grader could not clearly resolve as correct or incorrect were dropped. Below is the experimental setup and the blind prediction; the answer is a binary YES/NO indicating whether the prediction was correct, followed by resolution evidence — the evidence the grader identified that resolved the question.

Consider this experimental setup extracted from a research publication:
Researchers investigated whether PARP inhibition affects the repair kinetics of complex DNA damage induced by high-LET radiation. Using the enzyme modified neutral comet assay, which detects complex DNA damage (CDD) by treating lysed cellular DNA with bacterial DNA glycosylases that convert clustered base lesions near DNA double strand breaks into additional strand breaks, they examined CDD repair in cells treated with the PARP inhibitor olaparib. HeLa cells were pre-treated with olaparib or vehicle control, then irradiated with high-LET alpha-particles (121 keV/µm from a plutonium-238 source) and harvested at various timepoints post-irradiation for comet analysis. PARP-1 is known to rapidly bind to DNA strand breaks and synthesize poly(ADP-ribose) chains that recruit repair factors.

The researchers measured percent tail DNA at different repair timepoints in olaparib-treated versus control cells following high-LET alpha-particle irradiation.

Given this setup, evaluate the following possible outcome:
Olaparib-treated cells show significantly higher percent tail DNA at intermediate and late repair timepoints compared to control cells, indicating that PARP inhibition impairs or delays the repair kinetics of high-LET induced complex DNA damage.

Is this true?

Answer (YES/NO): YES